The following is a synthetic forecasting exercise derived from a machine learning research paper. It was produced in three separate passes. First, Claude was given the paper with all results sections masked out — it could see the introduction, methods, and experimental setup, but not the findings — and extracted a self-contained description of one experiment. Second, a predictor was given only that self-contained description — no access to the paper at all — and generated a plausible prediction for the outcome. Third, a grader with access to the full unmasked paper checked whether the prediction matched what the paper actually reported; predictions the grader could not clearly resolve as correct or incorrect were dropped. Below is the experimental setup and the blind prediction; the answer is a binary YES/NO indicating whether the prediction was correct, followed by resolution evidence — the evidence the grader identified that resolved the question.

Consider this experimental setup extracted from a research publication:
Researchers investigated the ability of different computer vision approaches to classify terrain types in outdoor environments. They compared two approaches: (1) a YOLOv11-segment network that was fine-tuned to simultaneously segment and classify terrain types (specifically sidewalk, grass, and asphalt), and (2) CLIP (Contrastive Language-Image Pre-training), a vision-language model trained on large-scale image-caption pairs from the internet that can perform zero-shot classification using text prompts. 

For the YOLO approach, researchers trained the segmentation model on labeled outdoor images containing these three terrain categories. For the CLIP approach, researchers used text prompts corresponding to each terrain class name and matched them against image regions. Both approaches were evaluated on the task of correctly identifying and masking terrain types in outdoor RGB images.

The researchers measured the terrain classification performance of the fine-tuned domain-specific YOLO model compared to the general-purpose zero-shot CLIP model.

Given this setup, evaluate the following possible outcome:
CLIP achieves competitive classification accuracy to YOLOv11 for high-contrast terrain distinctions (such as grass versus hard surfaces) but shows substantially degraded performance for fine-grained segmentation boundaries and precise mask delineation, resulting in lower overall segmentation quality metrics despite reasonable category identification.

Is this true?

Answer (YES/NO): NO